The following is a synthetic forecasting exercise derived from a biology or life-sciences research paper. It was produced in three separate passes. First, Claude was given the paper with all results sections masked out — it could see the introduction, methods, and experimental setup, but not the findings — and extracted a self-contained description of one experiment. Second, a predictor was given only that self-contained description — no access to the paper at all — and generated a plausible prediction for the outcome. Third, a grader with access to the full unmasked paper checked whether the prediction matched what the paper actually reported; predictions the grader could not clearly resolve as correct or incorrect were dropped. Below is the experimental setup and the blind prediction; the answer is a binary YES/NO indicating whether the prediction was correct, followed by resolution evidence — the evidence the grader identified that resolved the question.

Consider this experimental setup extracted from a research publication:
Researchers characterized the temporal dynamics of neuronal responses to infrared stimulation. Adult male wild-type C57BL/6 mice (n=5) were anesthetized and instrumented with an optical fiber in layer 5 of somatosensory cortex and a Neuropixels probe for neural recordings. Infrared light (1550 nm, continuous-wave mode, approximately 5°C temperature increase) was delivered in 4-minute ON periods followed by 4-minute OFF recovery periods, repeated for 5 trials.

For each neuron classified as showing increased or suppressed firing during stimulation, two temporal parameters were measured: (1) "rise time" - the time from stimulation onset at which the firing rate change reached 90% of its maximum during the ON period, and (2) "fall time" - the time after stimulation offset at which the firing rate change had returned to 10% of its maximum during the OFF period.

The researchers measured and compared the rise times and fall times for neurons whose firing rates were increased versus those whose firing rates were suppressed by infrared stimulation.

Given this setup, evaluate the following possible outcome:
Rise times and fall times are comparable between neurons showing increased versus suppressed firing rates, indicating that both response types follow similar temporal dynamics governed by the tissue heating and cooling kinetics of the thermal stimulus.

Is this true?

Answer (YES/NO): NO